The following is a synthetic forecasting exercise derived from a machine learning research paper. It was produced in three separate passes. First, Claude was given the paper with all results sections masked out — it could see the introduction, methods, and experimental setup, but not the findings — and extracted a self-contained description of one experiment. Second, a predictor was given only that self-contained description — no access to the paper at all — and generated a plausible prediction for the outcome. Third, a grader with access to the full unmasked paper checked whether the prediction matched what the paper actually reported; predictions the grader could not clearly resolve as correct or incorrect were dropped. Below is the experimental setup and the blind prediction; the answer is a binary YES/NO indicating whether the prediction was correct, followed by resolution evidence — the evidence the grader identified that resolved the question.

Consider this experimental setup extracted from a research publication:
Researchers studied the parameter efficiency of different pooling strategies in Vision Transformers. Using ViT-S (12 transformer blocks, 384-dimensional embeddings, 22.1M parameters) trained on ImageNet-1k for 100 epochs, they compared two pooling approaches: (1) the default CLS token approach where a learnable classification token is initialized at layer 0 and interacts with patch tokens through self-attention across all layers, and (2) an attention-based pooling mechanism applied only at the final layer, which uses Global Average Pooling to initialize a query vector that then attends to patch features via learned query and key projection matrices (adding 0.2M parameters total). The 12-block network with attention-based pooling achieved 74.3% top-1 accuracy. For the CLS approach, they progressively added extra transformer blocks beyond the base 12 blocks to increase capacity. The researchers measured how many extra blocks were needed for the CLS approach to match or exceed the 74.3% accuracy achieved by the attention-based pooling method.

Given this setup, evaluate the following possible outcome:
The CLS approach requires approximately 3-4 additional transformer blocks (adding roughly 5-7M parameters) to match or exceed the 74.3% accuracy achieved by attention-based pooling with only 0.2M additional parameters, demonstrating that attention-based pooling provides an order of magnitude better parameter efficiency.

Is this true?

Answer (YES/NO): NO